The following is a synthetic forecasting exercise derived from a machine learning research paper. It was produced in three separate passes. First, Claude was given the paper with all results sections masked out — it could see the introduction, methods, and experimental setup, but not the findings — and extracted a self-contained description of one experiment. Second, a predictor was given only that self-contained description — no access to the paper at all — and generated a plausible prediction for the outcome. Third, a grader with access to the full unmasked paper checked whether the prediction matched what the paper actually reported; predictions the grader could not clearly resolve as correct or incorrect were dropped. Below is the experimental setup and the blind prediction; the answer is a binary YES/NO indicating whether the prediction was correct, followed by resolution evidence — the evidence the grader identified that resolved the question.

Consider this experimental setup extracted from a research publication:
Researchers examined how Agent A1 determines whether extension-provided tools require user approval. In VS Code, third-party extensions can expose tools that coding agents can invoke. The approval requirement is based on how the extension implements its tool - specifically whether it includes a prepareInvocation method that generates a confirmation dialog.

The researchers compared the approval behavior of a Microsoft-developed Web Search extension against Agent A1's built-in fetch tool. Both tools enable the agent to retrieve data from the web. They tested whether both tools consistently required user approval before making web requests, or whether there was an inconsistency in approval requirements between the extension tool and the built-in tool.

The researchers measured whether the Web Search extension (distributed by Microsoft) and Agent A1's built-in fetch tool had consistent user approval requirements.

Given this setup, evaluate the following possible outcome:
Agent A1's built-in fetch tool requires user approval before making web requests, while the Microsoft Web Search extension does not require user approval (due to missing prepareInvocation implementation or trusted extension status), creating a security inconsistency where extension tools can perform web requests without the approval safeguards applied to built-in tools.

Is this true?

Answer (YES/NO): YES